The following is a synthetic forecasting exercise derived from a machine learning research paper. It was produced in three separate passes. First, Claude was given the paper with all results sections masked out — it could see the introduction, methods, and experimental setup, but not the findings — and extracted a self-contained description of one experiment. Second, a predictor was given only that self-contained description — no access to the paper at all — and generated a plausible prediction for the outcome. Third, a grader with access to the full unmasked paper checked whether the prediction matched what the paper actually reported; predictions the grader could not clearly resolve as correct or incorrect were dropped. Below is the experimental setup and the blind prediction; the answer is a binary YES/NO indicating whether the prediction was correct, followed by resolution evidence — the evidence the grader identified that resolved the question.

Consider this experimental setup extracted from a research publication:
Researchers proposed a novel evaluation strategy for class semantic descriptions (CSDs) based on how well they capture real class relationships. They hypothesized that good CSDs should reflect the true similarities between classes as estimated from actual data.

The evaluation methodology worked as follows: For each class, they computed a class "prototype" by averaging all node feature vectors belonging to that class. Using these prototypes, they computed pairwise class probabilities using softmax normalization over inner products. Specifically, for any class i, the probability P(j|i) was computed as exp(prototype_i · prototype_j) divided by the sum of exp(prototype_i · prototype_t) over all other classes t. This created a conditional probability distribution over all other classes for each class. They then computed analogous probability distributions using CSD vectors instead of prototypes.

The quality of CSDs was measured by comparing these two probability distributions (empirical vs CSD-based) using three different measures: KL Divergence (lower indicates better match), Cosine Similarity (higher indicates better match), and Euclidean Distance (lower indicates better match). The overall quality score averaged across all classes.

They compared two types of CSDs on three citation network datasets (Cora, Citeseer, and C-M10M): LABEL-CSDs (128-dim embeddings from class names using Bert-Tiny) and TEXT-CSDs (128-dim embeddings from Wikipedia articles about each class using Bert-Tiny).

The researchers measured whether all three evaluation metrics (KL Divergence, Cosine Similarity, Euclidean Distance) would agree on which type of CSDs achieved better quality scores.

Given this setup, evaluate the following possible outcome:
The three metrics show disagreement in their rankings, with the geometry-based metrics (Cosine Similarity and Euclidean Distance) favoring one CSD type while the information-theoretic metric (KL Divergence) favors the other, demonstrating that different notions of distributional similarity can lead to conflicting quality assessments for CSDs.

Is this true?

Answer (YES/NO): NO